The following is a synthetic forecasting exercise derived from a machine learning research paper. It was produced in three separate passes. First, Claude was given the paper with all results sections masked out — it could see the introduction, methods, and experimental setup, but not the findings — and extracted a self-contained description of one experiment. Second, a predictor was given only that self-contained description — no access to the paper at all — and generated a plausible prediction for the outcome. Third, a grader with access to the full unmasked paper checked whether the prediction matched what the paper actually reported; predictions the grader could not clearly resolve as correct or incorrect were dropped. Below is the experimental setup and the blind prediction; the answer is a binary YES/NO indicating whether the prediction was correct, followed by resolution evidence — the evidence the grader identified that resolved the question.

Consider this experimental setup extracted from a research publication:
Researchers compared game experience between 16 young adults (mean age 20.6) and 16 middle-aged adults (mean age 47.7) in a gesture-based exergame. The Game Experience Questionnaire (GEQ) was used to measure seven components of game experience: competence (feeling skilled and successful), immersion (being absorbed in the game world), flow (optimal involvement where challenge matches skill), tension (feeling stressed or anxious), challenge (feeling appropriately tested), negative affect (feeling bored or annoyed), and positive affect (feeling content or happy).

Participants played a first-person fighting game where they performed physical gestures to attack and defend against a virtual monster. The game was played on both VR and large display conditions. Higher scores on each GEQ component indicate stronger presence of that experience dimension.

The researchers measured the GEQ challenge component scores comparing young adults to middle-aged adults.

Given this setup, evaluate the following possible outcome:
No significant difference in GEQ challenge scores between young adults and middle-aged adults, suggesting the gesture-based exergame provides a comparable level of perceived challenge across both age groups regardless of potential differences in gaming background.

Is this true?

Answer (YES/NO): YES